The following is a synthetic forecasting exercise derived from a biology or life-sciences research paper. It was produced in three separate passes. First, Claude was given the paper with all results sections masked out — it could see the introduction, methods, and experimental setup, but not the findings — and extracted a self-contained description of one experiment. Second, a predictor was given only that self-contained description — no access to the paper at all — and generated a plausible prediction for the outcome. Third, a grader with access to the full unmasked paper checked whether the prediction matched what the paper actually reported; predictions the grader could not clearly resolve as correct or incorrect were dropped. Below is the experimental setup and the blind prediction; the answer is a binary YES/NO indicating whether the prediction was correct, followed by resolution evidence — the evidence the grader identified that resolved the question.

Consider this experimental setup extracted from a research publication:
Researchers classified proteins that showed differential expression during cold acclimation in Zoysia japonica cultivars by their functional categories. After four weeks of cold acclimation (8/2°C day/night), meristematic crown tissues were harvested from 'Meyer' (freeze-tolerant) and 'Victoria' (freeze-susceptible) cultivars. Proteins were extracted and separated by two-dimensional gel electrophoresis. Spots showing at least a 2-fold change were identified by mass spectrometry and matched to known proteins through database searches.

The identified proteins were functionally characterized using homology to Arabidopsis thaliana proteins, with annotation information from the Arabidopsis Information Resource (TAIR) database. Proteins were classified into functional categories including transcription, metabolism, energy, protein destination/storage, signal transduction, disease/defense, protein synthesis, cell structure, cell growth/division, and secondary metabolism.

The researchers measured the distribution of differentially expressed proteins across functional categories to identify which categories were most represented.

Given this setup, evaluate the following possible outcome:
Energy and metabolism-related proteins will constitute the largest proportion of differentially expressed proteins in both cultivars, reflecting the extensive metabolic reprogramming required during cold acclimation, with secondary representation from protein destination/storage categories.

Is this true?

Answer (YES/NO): NO